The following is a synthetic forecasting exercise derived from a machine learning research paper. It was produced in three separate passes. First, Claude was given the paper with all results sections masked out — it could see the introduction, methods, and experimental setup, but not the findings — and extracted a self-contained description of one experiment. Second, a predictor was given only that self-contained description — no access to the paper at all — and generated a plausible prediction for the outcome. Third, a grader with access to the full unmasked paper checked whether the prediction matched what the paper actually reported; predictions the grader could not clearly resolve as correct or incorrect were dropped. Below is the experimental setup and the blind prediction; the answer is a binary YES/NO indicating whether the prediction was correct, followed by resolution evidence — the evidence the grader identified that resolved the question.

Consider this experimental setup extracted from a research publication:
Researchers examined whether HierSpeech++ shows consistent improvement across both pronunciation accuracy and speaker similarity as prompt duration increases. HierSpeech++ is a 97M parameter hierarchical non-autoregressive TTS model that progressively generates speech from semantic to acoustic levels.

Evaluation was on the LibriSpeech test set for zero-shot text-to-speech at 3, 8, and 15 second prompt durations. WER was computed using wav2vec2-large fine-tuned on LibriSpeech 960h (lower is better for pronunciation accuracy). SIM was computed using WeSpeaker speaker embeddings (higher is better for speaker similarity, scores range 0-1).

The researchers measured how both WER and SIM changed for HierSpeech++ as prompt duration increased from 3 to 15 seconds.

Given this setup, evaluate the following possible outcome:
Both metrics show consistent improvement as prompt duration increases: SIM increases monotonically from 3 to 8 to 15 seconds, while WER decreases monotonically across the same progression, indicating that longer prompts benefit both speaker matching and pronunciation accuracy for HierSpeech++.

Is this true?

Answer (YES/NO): YES